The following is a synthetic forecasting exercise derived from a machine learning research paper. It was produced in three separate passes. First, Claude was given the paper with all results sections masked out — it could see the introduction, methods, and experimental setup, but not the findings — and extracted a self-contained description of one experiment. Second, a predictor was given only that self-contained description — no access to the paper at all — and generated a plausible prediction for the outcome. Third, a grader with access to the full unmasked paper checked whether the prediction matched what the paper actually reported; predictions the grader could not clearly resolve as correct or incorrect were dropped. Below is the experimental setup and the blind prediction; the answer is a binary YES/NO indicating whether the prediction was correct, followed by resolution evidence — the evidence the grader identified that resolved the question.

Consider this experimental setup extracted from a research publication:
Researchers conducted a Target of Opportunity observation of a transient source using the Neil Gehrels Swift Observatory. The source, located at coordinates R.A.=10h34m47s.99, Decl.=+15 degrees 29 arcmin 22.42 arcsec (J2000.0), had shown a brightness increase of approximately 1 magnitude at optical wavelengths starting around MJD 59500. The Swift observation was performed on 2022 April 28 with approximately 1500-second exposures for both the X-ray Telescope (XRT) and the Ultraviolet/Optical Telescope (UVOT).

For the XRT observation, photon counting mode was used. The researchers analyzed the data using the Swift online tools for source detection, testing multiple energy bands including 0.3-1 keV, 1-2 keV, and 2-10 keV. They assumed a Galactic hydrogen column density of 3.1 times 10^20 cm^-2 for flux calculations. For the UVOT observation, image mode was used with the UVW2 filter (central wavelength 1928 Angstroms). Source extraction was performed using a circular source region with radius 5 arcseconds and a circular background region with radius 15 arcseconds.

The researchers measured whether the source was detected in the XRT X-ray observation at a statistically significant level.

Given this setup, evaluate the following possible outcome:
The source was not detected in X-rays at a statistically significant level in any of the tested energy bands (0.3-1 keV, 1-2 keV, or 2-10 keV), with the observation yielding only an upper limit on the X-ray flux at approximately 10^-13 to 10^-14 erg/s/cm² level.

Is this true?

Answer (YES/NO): YES